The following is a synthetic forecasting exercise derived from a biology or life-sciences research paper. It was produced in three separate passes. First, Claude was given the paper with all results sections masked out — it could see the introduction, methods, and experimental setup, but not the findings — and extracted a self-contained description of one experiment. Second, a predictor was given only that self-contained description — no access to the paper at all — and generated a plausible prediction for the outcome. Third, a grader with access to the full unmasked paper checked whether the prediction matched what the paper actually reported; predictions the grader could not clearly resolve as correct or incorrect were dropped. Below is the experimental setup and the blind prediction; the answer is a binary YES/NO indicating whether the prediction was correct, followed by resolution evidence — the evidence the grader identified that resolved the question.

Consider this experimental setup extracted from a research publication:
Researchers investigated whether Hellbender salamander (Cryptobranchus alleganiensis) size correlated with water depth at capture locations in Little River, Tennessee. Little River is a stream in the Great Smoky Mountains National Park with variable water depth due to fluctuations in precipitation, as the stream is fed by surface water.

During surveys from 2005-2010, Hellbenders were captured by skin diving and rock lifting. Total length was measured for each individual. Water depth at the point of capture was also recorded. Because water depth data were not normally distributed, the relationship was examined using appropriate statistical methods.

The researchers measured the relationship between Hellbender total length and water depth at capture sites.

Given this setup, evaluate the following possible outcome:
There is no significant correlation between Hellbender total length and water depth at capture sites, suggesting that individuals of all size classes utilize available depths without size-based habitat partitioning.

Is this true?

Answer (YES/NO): YES